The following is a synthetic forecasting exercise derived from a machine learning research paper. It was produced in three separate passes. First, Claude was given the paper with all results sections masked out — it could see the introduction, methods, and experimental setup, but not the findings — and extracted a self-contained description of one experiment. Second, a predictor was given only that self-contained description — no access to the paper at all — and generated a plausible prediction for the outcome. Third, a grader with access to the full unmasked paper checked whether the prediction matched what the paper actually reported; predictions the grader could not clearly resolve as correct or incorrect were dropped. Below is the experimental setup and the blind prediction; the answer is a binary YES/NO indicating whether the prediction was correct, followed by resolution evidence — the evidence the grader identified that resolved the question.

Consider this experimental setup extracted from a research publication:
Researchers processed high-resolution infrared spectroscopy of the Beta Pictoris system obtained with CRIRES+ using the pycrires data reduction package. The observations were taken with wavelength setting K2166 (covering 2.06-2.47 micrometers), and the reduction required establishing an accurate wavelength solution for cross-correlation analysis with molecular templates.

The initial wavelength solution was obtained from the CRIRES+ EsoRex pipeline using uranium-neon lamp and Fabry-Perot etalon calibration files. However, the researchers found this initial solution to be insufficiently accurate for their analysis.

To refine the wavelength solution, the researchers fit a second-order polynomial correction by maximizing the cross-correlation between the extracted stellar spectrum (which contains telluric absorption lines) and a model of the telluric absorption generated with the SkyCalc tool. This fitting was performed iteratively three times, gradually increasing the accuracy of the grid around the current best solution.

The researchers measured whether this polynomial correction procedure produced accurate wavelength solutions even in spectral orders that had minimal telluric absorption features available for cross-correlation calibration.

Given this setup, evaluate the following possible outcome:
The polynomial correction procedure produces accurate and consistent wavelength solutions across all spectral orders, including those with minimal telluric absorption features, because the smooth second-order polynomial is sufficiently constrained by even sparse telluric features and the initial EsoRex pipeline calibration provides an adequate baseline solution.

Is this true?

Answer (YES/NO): YES